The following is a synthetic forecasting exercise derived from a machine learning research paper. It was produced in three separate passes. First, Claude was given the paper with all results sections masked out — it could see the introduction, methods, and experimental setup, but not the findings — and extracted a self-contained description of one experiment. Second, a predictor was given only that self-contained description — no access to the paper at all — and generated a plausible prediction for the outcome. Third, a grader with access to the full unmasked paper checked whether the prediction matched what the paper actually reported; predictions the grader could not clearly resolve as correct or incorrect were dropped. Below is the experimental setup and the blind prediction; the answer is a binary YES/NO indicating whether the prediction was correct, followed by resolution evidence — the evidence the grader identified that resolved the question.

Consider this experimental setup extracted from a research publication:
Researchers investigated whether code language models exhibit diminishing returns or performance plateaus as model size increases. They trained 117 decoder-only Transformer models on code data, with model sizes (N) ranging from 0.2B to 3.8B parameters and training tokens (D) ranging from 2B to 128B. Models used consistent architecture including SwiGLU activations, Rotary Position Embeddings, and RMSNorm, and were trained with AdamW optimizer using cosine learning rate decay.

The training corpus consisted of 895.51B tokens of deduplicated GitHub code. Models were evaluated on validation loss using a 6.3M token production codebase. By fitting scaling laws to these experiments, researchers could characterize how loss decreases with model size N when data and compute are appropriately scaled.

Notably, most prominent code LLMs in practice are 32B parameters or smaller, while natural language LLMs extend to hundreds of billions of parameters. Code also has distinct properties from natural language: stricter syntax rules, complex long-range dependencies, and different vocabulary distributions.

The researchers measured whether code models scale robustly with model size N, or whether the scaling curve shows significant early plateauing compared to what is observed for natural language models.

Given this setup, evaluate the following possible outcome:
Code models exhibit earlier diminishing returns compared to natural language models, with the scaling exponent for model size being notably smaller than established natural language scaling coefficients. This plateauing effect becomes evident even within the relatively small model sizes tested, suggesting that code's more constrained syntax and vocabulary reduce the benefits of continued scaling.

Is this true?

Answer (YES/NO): NO